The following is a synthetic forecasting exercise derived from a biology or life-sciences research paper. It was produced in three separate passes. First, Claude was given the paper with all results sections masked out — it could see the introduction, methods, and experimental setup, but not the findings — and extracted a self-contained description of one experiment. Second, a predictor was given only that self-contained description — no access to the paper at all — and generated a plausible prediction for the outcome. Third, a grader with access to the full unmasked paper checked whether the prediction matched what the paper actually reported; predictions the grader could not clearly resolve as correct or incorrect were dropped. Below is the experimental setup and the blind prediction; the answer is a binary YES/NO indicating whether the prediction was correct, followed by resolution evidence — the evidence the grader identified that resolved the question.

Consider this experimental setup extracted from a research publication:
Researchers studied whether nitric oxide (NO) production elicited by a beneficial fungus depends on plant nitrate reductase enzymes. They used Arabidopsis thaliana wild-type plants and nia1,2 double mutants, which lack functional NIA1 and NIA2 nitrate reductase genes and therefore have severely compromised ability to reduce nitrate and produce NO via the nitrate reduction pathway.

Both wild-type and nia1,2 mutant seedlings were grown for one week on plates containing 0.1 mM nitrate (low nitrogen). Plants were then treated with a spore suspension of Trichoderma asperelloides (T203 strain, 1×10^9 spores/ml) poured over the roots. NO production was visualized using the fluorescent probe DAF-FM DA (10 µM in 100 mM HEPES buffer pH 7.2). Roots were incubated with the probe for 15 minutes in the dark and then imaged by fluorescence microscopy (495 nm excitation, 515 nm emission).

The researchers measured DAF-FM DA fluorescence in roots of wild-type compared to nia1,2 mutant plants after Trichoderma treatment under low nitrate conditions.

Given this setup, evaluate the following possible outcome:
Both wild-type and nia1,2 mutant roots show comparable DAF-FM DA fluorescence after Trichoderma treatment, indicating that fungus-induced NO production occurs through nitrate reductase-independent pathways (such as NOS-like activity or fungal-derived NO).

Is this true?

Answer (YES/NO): NO